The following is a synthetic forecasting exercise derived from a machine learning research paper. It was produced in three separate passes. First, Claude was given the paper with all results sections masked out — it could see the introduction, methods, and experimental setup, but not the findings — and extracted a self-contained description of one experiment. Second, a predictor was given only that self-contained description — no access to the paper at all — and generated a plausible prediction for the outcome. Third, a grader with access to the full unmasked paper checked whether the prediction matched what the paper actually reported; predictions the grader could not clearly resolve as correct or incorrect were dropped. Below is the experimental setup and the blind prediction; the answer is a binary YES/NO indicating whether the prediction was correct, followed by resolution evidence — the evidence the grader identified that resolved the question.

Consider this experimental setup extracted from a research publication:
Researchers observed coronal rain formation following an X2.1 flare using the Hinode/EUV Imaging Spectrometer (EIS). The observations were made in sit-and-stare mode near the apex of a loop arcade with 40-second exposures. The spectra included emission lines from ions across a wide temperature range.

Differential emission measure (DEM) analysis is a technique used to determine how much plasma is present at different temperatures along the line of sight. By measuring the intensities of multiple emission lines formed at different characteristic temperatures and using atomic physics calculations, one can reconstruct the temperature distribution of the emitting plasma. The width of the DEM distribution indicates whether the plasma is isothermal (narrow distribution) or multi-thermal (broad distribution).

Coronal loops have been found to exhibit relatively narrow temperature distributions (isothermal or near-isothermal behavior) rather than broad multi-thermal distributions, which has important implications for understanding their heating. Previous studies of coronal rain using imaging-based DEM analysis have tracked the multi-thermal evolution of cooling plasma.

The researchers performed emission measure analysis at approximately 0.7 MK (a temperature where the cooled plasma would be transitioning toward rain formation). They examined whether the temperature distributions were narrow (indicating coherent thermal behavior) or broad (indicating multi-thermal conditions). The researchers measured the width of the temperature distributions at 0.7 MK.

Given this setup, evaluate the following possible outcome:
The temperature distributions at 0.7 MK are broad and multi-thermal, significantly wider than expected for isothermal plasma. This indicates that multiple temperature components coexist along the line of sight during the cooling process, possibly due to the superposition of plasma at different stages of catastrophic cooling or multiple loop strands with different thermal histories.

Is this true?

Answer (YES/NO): NO